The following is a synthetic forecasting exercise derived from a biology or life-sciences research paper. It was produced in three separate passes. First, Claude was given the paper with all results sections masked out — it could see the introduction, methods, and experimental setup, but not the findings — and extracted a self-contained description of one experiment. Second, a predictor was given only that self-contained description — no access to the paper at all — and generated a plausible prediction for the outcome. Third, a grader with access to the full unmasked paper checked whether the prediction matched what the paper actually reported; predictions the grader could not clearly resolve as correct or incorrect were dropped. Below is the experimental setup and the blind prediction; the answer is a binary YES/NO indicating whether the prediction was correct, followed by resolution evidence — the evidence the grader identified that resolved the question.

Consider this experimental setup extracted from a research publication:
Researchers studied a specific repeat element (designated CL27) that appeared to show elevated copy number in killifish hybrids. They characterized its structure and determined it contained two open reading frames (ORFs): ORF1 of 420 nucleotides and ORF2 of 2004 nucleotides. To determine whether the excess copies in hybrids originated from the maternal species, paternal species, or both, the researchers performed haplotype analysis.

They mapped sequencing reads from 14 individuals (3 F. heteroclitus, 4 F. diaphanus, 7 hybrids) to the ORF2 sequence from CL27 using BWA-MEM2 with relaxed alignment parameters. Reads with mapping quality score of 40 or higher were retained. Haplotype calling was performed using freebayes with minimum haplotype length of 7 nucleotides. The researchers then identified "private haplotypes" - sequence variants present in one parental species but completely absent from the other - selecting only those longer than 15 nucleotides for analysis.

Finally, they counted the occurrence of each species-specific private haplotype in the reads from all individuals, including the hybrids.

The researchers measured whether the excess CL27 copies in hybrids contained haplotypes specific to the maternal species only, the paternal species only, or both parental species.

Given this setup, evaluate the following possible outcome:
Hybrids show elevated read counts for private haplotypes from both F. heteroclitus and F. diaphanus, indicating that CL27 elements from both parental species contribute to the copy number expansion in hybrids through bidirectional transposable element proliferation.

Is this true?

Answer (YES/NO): YES